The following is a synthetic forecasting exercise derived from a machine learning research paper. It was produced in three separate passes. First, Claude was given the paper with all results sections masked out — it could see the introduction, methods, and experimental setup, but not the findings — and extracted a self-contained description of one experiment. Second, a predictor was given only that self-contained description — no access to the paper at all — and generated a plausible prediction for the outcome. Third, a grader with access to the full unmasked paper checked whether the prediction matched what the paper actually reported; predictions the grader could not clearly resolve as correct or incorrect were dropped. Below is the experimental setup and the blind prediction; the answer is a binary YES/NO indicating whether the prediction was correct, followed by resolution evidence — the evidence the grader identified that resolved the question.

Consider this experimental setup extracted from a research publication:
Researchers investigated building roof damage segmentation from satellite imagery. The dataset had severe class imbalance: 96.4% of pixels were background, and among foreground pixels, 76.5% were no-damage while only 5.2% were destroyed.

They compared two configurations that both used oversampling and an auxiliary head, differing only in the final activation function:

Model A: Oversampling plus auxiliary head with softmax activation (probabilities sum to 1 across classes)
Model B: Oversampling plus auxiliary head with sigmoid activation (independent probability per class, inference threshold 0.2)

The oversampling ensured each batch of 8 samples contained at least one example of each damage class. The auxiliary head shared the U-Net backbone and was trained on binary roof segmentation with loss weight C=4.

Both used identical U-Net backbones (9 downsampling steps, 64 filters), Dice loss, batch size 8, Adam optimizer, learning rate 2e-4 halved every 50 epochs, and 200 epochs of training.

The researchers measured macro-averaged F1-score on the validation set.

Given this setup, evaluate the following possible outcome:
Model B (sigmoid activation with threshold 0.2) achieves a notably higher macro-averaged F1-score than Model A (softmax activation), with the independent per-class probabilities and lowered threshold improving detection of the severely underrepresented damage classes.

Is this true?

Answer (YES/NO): NO